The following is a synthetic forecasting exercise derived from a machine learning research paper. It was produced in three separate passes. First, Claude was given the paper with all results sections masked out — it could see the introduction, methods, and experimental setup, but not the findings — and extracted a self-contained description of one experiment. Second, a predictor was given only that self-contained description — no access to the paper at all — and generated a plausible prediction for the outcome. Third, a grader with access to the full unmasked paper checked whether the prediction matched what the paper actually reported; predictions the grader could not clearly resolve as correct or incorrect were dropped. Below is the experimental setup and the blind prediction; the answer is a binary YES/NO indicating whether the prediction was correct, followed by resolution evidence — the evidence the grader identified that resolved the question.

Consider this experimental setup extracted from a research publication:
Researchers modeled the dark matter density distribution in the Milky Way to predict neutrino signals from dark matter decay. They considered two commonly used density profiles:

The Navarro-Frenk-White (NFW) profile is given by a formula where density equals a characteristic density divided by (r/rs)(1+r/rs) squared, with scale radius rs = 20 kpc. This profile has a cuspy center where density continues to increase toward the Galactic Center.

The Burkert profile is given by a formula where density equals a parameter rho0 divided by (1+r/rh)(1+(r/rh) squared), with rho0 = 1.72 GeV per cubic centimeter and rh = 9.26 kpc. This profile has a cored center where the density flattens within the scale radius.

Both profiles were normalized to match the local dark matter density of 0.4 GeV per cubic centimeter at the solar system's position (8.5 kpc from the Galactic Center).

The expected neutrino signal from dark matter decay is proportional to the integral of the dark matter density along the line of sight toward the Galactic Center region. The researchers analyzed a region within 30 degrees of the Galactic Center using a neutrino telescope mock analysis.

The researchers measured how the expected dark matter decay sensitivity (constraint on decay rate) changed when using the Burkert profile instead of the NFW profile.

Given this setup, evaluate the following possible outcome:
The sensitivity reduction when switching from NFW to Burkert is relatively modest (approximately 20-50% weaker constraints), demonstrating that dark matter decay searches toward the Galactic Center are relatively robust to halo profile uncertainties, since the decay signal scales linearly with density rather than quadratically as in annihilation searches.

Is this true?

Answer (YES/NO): YES